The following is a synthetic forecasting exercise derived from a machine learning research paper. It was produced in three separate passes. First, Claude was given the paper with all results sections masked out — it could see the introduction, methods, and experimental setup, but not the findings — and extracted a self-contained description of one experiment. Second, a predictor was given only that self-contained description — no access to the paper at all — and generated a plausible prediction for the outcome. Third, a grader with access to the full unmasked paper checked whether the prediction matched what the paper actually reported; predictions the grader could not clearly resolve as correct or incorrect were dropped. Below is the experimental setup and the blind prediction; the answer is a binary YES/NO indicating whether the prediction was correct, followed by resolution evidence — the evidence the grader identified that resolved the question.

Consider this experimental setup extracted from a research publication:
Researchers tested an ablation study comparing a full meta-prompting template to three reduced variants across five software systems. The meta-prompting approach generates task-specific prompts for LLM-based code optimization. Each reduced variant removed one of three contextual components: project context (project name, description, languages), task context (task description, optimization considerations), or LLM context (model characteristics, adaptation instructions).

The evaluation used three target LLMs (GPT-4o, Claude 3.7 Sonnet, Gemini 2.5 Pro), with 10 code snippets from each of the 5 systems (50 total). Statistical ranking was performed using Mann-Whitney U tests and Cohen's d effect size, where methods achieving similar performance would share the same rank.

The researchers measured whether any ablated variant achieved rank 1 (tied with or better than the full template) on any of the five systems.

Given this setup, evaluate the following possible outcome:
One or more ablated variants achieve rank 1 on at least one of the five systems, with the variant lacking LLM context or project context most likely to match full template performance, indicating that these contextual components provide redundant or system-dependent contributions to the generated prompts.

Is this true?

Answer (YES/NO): YES